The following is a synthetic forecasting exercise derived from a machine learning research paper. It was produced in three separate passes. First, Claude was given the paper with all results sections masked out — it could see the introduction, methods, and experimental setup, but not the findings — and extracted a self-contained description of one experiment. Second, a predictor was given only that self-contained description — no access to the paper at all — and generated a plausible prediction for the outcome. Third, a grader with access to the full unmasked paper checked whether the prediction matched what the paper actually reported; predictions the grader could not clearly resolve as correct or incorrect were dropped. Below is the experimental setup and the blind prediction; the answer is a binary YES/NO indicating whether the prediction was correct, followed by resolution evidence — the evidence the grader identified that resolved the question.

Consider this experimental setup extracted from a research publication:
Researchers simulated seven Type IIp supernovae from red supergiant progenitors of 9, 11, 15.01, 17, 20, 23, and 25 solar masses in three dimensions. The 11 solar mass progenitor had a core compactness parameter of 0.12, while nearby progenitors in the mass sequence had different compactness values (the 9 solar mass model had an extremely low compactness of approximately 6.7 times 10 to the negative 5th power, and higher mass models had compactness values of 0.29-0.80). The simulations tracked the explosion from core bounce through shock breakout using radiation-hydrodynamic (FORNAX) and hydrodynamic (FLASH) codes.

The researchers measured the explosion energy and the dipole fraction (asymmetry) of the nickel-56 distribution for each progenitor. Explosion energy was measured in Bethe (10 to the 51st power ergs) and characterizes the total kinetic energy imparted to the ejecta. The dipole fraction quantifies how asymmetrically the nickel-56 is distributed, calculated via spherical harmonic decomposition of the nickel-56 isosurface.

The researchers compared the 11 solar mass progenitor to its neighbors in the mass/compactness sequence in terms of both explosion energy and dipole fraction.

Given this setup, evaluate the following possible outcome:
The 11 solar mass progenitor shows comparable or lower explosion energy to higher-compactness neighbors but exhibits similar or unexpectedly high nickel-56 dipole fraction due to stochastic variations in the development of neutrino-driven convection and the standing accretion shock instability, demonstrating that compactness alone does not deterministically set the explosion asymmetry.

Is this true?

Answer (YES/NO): NO